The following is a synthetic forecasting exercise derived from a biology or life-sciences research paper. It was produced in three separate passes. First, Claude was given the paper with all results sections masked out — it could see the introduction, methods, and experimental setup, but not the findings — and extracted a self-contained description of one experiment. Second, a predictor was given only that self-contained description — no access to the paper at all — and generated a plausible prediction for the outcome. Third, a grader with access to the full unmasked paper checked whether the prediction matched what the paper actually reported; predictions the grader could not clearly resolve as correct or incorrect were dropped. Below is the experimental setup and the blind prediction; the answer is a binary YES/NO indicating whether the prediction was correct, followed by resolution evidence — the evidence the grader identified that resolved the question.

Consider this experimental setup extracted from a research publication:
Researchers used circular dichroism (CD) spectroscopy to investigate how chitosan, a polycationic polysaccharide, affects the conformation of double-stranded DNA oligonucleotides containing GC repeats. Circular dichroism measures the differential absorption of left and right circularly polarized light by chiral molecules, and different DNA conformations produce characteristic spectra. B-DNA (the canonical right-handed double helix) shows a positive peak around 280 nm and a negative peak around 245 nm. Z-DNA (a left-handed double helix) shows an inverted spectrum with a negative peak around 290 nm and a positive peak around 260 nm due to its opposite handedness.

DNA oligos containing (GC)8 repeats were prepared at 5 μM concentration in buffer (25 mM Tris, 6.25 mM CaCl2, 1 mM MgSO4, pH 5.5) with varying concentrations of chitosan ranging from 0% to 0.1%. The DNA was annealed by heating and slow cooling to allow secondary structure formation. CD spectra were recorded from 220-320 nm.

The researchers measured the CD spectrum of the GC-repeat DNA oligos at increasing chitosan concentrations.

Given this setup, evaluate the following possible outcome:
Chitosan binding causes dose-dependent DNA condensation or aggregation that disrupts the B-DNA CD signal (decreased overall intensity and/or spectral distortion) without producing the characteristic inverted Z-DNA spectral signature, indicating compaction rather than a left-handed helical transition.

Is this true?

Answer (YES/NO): NO